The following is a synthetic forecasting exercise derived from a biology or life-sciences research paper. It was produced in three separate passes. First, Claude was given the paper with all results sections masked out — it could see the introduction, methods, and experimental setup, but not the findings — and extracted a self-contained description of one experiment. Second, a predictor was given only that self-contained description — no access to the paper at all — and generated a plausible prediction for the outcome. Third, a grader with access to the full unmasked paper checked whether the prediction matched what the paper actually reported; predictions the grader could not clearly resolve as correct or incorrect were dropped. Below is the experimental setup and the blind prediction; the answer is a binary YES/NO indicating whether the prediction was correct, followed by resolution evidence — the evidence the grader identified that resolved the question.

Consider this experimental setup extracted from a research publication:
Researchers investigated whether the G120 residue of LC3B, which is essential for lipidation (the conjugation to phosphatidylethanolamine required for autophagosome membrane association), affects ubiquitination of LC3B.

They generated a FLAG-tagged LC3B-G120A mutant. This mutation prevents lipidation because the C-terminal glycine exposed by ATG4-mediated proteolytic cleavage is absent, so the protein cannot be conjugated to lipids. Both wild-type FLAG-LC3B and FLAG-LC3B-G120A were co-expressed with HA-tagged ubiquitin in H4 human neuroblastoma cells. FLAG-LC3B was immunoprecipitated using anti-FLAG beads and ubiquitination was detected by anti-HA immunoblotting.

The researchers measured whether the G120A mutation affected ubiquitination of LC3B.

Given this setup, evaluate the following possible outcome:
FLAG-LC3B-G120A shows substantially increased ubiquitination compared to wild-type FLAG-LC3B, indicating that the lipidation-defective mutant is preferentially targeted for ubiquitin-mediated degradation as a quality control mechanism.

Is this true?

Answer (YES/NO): NO